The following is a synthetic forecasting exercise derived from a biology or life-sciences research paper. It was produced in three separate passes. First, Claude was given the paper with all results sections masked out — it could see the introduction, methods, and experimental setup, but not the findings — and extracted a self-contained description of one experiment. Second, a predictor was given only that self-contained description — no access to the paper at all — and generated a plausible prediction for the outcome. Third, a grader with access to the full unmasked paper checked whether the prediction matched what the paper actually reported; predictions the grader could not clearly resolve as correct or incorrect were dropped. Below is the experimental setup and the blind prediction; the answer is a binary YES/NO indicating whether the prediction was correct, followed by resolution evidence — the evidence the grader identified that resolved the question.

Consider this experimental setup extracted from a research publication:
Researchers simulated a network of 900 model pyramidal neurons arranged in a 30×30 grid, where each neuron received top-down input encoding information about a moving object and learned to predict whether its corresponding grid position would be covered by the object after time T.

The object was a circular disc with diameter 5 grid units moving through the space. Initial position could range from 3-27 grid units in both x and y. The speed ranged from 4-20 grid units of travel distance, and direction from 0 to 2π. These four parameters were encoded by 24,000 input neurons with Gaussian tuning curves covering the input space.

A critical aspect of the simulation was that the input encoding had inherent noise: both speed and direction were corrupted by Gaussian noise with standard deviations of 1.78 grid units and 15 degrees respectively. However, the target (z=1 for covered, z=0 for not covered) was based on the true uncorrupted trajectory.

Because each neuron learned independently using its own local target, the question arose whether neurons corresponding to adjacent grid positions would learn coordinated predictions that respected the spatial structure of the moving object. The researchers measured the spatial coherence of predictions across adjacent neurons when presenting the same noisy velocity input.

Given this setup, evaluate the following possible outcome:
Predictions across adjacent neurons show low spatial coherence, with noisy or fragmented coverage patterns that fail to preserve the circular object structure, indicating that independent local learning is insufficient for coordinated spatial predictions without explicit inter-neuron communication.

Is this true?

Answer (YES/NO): NO